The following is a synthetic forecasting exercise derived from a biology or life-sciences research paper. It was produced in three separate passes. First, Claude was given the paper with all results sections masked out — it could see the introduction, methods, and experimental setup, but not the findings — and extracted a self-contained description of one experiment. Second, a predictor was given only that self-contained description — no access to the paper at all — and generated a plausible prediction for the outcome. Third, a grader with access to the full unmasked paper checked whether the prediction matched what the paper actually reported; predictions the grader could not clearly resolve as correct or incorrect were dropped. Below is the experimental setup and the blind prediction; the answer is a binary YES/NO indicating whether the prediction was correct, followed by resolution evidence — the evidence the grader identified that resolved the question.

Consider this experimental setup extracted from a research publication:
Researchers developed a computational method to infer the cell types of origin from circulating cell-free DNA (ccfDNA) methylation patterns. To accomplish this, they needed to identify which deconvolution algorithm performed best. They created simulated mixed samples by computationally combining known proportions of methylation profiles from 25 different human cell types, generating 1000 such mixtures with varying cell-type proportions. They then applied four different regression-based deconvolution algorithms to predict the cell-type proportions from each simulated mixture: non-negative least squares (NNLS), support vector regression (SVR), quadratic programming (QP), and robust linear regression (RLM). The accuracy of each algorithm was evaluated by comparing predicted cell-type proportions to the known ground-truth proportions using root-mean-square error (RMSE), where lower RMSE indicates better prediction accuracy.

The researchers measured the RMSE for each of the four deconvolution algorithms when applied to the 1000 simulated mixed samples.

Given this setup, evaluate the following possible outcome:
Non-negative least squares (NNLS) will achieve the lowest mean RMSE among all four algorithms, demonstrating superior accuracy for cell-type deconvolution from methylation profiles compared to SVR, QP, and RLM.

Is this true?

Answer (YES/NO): YES